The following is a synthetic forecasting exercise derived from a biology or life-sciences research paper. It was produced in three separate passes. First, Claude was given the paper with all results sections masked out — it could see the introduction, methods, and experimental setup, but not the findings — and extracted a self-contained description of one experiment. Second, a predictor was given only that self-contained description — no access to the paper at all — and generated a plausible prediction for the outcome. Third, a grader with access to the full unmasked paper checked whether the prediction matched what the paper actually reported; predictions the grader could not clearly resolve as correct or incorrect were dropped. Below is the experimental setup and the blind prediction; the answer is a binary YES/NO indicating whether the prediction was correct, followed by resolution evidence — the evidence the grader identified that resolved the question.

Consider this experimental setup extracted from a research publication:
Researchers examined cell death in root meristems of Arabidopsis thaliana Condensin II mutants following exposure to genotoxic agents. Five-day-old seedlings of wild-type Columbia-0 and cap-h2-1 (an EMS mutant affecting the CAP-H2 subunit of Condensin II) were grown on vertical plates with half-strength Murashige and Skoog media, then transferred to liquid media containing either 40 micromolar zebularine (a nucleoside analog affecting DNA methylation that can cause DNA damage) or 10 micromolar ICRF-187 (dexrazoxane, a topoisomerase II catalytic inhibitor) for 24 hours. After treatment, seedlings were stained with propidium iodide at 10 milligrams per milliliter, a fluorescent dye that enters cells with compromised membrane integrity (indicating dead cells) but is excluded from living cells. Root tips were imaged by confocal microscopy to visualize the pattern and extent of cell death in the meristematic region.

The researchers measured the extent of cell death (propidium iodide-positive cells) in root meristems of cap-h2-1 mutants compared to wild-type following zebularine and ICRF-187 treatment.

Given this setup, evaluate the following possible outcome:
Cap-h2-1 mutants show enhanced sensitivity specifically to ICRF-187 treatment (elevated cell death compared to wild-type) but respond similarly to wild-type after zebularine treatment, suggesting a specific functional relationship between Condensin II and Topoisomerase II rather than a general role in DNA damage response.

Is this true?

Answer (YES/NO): NO